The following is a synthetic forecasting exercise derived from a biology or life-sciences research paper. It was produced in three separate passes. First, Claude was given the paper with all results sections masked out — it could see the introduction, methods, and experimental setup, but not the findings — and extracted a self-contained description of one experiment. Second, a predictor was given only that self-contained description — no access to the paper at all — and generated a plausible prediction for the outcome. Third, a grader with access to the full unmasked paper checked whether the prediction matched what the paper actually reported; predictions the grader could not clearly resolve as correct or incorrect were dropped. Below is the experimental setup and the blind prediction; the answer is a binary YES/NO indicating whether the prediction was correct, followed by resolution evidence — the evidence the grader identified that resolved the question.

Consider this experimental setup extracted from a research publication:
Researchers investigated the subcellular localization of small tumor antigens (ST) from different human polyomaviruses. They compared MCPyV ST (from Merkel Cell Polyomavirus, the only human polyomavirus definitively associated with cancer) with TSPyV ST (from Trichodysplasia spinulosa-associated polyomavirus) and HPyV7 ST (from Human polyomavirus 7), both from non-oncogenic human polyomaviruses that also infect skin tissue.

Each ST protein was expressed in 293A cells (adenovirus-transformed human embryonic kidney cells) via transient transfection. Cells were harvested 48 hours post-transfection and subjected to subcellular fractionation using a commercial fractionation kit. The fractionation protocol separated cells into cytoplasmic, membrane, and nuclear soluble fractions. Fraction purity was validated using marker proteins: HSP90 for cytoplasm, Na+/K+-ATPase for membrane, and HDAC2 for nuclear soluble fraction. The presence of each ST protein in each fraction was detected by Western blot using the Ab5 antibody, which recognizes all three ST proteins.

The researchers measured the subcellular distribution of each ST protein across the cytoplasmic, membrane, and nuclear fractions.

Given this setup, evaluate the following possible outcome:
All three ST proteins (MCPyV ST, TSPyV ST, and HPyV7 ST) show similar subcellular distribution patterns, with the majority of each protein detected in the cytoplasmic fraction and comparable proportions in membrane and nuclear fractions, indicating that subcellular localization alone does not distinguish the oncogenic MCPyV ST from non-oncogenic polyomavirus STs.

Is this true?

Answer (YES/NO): NO